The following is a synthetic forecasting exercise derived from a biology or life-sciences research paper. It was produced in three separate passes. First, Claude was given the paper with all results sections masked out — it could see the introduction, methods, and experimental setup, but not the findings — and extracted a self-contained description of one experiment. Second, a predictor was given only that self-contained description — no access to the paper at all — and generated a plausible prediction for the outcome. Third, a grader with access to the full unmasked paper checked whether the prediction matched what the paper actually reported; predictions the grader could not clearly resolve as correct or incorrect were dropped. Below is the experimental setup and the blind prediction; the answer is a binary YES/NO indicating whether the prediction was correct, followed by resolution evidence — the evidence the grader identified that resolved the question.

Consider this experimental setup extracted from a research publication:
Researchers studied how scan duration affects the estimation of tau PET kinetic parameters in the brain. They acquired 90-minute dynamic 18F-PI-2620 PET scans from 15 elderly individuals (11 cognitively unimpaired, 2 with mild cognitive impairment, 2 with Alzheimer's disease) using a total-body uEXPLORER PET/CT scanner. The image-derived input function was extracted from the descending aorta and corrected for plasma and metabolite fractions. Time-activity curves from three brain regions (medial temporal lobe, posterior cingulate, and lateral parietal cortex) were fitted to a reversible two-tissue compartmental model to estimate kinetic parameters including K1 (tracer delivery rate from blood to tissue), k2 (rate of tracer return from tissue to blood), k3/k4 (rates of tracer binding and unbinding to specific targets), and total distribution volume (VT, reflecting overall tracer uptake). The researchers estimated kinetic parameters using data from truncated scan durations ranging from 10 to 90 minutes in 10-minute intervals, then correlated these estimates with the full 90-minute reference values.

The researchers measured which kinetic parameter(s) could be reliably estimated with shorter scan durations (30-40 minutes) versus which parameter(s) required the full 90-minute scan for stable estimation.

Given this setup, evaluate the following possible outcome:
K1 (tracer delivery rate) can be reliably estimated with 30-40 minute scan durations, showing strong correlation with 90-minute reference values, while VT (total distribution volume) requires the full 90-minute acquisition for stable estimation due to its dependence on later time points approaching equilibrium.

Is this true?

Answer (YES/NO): NO